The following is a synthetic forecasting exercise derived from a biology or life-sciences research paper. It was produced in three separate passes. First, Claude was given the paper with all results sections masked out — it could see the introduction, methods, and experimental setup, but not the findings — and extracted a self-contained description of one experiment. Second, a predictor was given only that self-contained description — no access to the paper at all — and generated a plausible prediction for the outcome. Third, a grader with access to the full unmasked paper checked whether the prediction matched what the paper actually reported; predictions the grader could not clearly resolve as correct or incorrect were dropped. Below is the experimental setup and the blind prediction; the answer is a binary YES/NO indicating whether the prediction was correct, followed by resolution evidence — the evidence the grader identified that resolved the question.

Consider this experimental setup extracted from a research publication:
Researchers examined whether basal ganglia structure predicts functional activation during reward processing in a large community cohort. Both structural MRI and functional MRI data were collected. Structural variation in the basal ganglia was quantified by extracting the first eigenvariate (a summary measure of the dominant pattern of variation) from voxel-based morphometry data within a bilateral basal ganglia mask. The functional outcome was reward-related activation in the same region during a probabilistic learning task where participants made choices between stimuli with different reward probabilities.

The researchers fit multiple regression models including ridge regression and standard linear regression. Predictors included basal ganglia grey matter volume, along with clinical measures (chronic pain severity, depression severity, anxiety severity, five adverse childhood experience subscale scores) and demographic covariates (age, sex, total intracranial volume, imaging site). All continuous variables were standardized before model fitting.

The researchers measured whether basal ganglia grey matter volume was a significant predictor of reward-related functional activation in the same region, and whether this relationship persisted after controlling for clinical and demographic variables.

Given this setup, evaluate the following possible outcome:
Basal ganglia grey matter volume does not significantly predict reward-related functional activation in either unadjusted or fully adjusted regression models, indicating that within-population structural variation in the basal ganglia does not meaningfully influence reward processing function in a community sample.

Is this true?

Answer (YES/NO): YES